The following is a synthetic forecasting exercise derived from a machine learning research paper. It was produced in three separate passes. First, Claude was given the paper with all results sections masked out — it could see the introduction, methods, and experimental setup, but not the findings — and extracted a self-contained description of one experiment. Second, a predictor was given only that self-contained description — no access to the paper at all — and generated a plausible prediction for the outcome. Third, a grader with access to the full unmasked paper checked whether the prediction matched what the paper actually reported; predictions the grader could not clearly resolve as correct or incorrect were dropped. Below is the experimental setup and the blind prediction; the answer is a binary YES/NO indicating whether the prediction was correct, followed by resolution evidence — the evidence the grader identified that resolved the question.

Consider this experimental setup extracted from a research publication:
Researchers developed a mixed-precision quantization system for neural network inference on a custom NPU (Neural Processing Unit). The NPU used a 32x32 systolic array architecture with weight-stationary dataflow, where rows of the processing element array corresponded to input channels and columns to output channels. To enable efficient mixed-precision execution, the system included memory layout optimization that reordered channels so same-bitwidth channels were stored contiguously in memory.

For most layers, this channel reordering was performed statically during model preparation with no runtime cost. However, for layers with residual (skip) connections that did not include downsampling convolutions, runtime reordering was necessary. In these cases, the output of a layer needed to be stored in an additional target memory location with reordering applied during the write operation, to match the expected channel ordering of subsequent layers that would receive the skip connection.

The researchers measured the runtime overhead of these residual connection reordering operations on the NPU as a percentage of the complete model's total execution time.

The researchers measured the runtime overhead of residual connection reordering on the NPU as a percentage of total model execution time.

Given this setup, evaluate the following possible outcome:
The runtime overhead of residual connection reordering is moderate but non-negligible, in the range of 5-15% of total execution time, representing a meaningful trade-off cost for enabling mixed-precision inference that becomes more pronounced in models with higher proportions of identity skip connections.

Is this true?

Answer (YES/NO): NO